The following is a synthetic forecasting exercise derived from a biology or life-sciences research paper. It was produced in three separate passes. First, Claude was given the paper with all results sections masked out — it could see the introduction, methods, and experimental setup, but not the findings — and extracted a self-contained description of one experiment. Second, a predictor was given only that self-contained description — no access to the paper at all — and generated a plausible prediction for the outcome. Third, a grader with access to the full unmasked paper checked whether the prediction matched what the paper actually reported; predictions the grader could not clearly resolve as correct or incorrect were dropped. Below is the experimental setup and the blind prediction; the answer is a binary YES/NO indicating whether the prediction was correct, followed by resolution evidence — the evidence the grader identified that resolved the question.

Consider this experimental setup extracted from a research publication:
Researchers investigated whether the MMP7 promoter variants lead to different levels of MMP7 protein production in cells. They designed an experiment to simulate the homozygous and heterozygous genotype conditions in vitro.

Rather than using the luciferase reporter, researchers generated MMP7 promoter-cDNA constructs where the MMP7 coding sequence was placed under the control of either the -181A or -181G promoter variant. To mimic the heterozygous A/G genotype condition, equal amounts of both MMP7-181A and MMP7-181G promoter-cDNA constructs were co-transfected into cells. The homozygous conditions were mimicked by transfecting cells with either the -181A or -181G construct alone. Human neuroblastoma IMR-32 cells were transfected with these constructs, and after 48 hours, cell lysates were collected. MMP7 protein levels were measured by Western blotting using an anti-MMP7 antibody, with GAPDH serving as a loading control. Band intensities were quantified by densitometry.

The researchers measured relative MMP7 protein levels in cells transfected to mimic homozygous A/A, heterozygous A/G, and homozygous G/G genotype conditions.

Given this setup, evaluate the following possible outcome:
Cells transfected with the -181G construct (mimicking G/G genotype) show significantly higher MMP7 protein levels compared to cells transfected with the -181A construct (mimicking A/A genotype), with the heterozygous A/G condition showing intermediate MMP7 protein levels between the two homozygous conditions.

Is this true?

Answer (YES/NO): NO